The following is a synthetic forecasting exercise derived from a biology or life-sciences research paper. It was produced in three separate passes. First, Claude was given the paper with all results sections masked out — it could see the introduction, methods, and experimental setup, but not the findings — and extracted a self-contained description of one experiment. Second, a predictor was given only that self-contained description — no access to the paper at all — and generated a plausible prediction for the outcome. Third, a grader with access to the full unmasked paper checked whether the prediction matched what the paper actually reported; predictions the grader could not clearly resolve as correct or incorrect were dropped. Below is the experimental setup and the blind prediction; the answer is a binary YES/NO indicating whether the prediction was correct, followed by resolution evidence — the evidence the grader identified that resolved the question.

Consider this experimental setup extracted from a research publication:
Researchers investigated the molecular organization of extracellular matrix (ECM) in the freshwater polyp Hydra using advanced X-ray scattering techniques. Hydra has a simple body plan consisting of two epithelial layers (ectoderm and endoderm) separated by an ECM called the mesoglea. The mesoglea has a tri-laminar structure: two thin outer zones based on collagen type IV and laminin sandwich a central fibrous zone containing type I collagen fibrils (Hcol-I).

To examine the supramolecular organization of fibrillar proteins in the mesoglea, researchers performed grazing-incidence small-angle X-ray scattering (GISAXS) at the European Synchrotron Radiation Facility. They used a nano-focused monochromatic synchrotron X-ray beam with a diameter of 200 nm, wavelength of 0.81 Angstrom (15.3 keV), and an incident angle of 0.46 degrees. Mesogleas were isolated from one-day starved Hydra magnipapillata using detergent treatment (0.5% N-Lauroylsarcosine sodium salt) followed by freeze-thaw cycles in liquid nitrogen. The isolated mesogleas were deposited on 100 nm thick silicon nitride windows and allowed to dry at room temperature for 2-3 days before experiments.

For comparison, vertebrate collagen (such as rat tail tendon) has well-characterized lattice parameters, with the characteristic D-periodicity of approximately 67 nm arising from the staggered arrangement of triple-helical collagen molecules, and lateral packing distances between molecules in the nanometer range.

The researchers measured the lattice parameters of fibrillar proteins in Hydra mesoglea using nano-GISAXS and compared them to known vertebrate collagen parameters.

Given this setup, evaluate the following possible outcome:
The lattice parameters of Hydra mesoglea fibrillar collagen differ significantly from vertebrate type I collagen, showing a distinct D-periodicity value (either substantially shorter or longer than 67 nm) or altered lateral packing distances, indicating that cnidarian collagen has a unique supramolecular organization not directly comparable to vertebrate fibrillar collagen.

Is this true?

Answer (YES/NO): NO